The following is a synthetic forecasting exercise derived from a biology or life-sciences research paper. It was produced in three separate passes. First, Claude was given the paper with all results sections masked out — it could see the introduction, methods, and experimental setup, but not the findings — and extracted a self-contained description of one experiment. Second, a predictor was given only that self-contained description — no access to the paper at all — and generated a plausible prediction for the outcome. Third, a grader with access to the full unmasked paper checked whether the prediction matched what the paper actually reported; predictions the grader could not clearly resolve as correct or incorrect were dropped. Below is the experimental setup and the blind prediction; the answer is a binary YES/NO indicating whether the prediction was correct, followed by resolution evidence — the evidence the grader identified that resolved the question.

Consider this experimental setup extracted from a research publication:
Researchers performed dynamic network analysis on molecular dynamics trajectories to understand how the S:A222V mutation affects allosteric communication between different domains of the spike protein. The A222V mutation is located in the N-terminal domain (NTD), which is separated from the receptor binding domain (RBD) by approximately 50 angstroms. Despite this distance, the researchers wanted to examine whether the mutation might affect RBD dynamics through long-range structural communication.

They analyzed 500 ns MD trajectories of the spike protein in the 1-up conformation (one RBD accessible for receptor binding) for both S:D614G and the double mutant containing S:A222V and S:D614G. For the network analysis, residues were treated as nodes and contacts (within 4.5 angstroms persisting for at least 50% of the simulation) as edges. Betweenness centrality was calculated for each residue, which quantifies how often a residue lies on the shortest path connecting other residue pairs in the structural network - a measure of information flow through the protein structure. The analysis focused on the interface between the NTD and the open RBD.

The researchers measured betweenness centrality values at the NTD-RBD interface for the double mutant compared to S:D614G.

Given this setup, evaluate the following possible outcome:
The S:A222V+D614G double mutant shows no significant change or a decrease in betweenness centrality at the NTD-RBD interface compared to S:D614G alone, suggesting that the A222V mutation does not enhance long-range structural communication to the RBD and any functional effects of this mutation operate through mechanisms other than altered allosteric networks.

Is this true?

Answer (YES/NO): NO